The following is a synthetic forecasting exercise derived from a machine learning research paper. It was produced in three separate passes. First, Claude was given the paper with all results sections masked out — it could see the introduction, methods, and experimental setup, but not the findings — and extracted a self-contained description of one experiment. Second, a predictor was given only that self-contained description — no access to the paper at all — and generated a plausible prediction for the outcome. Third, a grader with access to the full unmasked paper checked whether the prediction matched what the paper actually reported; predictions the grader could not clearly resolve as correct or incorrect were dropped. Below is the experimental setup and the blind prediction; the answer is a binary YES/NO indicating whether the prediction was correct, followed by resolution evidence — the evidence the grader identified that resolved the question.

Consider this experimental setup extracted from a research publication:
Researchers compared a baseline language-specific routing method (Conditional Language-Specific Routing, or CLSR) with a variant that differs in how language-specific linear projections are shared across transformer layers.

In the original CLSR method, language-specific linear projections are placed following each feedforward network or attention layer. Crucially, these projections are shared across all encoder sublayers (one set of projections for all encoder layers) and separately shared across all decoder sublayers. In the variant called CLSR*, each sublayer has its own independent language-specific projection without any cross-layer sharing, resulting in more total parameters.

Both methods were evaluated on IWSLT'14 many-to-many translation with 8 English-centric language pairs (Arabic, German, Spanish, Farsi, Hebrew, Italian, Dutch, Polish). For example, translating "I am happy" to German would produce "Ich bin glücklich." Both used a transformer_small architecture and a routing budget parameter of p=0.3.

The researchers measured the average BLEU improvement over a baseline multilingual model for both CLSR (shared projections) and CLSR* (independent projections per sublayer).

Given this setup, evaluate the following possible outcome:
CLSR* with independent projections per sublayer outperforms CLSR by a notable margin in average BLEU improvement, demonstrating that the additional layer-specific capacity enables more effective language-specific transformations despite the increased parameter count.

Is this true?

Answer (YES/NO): YES